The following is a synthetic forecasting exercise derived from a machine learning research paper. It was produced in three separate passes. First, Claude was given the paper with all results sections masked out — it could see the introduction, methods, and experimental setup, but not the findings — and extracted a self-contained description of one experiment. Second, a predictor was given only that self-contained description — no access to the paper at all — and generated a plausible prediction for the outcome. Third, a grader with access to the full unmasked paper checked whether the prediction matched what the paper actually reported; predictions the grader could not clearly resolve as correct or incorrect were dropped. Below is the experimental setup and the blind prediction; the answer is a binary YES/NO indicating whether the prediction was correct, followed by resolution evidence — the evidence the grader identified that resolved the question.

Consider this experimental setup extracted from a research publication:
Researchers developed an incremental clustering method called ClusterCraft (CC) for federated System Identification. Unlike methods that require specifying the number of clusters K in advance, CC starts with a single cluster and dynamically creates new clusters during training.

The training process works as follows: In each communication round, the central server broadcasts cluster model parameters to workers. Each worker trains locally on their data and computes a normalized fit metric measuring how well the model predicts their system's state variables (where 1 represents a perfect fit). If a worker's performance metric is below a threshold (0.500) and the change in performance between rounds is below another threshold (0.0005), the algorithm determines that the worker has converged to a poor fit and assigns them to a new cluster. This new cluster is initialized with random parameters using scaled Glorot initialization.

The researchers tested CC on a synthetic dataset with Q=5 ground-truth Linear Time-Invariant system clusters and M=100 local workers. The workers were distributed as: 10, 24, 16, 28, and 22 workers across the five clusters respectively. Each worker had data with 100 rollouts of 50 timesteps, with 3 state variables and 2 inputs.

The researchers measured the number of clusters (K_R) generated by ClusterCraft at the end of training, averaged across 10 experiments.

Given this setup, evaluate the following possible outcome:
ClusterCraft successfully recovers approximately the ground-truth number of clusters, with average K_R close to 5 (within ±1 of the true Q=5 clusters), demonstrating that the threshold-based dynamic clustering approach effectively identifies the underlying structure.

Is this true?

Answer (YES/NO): NO